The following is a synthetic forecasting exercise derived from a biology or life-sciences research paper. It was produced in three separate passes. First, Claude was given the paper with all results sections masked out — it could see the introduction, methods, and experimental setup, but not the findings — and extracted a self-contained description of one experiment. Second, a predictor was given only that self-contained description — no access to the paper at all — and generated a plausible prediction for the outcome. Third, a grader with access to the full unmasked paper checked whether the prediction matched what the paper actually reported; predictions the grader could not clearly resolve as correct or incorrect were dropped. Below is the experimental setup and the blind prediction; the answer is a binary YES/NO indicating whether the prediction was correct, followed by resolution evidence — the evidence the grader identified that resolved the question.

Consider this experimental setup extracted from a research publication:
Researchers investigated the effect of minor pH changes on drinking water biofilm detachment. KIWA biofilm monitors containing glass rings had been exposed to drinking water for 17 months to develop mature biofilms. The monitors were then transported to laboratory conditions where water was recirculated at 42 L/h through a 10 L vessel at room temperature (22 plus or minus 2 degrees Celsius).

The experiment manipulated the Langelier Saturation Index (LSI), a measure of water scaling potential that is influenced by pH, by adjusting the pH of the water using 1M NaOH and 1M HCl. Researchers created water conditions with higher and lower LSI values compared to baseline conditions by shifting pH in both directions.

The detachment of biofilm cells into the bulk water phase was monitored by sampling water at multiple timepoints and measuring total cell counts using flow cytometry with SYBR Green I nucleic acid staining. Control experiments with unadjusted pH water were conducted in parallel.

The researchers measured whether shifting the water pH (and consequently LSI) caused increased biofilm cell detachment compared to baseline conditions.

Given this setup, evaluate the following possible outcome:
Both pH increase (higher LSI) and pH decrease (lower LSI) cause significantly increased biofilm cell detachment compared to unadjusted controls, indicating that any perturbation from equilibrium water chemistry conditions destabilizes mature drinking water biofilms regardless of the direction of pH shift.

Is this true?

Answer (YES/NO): NO